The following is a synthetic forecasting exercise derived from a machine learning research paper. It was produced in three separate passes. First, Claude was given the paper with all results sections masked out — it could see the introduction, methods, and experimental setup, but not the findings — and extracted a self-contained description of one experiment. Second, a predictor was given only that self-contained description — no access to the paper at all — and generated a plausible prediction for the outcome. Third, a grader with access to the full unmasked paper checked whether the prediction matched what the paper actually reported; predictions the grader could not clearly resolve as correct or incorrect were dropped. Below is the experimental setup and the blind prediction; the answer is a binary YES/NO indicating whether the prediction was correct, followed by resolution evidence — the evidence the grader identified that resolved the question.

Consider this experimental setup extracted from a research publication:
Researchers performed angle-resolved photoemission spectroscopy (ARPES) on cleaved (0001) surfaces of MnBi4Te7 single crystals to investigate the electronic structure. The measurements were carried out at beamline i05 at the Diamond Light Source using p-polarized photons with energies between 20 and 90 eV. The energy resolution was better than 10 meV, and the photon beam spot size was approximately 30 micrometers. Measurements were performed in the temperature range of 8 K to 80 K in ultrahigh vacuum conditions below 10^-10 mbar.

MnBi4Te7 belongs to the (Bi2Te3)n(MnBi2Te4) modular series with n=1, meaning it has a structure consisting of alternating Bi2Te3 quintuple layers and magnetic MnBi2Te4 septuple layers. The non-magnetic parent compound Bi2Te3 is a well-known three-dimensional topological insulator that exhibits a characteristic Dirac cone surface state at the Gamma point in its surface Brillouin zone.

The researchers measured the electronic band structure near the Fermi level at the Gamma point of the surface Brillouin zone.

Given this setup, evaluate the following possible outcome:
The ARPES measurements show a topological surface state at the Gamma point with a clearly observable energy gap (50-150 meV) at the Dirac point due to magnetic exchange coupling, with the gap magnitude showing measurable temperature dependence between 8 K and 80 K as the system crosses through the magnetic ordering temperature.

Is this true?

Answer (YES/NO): NO